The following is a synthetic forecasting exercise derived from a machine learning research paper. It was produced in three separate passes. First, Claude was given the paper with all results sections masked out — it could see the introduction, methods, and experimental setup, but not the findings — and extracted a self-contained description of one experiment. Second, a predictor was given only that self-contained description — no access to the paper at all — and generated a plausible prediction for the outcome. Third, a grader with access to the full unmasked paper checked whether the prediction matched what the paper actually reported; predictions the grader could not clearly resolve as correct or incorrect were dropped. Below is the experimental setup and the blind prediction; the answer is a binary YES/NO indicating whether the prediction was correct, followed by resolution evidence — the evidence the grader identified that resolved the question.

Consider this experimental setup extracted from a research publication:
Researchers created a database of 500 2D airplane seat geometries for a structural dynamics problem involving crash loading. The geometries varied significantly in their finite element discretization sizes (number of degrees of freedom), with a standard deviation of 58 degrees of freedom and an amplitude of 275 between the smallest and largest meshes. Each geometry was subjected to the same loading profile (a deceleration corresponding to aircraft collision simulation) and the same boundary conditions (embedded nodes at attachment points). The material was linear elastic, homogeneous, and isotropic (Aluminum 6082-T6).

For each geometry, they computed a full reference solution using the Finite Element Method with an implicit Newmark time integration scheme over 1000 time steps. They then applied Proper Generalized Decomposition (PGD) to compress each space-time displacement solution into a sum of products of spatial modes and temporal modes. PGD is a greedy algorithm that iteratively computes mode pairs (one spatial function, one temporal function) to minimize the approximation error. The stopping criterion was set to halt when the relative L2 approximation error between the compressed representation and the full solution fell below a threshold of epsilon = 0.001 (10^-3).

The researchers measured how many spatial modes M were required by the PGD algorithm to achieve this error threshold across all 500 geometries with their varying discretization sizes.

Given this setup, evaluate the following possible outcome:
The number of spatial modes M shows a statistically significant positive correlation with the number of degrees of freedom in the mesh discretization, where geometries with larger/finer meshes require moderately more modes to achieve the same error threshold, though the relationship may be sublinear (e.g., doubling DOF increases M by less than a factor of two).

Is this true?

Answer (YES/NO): NO